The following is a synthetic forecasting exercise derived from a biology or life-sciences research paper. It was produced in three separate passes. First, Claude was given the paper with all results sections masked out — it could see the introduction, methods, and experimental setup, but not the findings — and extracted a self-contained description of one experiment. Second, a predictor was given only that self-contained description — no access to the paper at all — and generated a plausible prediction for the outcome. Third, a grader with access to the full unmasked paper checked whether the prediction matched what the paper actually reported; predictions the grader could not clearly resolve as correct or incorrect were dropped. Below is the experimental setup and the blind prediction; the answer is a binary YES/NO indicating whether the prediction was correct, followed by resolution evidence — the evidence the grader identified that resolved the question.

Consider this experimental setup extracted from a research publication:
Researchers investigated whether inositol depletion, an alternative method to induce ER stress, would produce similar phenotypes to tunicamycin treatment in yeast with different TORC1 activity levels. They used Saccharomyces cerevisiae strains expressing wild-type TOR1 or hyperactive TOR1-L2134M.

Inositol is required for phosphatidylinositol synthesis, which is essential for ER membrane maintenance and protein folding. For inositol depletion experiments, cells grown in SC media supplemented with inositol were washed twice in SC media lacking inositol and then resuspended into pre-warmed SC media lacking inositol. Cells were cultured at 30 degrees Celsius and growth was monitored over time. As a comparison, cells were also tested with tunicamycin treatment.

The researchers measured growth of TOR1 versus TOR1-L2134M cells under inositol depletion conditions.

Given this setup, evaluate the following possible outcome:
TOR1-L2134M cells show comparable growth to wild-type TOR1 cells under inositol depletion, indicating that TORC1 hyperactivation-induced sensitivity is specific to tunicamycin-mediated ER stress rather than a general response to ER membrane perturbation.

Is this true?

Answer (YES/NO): NO